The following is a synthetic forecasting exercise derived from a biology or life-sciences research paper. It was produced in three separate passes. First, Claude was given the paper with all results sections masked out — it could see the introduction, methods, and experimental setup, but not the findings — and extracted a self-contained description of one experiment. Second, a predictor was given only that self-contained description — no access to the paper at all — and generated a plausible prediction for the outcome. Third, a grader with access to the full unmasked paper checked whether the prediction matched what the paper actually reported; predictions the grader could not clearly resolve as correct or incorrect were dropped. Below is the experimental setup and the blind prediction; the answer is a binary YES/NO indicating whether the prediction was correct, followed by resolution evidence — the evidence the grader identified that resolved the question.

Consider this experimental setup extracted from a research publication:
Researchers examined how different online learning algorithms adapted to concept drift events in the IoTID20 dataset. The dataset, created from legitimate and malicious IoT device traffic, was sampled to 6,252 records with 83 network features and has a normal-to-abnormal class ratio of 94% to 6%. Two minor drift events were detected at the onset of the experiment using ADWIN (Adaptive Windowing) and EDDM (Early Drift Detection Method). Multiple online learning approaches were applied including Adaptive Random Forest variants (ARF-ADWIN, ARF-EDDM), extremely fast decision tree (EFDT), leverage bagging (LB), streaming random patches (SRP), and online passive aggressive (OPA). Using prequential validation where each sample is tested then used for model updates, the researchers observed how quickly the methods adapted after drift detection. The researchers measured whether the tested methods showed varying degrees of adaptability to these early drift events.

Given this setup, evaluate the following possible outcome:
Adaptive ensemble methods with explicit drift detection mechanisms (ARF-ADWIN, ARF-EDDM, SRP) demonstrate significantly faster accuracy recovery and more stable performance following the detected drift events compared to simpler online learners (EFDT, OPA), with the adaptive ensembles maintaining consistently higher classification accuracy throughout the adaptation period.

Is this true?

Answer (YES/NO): NO